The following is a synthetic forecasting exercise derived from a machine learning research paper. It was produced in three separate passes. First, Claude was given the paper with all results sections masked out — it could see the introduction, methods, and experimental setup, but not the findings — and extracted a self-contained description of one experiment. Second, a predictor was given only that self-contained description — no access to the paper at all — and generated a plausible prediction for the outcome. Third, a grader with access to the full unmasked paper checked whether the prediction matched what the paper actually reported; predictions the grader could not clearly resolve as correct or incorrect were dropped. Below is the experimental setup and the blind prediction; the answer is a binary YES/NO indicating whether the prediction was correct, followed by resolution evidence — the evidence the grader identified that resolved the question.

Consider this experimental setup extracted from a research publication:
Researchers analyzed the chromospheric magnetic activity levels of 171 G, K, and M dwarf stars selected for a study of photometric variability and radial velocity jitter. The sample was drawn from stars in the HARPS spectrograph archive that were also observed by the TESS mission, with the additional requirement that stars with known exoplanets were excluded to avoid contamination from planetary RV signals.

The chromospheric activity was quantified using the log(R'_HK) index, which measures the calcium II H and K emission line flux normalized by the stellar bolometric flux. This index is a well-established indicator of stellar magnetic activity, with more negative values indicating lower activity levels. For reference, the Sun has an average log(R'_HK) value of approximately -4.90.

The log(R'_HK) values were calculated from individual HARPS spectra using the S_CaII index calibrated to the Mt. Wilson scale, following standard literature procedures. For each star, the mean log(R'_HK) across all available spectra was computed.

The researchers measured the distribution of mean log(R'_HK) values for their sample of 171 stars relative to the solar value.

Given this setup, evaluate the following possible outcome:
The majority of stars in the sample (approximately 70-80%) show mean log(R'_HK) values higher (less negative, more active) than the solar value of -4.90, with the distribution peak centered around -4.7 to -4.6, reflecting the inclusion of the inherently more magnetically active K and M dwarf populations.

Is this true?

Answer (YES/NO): NO